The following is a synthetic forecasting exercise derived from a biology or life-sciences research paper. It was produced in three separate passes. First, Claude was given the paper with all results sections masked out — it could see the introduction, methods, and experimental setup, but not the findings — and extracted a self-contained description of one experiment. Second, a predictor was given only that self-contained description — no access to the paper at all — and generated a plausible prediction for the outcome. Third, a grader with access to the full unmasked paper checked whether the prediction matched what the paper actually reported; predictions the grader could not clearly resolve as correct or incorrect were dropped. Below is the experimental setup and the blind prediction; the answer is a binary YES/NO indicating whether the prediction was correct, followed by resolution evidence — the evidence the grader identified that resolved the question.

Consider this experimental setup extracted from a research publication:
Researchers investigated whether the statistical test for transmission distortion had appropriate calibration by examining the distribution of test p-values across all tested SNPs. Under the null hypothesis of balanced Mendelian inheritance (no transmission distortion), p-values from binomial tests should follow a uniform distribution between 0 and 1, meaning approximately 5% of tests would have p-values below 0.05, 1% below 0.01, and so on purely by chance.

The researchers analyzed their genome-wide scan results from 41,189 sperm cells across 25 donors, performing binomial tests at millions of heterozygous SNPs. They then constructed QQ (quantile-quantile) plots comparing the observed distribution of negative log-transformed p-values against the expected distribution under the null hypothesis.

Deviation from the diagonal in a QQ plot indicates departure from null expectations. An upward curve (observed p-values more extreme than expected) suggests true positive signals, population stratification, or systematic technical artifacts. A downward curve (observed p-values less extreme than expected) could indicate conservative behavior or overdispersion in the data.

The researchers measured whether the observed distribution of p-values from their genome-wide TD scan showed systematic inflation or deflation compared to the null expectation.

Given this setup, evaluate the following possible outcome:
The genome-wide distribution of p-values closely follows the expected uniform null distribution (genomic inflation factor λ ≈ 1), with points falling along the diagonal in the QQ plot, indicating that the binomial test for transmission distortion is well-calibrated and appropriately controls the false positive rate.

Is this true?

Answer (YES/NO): YES